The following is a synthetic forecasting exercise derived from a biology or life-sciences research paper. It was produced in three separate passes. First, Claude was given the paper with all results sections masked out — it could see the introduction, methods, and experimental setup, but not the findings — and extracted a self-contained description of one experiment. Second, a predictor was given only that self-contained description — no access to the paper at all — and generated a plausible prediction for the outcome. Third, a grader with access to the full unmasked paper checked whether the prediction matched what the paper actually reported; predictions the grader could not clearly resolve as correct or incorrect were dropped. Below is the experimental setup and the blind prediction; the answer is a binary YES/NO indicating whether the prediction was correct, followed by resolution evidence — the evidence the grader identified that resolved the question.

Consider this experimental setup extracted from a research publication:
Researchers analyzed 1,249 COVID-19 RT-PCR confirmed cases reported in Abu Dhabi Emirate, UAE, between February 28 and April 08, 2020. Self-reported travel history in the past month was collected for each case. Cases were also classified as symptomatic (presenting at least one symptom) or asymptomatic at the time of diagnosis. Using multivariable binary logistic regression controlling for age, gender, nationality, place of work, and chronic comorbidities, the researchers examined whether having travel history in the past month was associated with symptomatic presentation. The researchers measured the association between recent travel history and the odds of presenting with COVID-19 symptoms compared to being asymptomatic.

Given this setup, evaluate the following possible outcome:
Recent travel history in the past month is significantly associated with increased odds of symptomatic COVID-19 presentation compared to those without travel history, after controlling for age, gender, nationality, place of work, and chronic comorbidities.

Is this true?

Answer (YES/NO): NO